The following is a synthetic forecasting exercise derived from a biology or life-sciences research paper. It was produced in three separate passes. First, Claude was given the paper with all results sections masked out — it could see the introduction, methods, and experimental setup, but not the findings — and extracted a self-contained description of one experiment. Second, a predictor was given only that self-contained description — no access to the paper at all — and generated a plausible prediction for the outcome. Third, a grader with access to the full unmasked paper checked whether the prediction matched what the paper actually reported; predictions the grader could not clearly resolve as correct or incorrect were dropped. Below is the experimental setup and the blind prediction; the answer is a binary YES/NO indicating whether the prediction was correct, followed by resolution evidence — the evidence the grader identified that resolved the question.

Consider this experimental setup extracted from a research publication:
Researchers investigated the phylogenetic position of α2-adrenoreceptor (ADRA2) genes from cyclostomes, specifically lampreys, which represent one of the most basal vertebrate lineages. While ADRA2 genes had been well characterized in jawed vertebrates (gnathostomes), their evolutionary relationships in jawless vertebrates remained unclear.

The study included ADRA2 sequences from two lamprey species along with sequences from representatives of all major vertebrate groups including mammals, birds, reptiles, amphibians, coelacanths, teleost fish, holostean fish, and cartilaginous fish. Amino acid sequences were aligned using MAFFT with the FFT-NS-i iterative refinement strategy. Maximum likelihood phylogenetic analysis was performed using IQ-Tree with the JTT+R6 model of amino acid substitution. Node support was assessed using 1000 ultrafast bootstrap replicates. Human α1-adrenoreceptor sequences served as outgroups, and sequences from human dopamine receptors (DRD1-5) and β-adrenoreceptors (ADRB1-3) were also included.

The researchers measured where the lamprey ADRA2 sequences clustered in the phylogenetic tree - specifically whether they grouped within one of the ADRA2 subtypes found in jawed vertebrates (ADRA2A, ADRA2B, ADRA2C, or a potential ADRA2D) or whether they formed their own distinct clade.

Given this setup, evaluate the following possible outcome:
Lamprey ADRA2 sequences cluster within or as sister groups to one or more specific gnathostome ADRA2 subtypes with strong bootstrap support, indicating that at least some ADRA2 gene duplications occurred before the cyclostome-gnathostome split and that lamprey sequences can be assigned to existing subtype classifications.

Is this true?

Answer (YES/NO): NO